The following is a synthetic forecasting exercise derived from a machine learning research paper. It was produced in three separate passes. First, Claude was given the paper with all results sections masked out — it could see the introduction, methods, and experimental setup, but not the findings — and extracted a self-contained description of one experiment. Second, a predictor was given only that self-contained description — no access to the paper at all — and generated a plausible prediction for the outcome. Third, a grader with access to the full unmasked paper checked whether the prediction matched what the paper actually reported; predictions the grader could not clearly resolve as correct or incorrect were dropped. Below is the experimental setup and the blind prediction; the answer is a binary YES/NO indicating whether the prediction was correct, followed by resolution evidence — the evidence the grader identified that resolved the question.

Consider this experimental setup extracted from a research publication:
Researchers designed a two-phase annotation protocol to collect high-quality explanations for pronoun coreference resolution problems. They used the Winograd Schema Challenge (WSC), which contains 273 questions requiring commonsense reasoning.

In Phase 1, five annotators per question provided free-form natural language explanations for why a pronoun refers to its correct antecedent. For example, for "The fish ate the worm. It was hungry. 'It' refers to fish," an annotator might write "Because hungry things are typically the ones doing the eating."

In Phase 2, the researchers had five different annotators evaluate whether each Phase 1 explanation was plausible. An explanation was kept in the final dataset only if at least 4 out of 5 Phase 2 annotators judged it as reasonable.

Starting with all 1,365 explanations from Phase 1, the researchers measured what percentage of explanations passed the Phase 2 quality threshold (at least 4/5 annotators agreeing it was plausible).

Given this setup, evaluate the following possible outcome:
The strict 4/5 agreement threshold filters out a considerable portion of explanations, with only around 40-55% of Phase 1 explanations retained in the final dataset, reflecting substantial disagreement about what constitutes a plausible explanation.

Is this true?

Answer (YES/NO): NO